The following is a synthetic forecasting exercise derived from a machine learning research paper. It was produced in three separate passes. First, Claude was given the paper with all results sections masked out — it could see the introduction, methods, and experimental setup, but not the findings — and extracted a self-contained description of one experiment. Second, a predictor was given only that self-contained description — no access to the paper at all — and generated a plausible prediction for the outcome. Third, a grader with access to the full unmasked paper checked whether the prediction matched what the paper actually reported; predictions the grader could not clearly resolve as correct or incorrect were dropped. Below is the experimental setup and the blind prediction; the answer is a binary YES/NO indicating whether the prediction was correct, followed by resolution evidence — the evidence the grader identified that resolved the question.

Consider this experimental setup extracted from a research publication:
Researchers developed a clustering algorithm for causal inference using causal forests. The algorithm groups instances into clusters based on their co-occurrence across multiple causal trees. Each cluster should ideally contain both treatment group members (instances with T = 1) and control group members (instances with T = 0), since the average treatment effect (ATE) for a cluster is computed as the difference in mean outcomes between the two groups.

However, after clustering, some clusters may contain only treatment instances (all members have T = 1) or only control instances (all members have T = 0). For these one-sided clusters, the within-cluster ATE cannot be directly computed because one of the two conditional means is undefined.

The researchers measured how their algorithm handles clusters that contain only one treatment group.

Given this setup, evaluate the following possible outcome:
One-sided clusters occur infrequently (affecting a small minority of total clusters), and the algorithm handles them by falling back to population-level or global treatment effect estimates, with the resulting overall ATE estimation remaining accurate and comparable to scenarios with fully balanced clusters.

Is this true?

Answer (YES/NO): NO